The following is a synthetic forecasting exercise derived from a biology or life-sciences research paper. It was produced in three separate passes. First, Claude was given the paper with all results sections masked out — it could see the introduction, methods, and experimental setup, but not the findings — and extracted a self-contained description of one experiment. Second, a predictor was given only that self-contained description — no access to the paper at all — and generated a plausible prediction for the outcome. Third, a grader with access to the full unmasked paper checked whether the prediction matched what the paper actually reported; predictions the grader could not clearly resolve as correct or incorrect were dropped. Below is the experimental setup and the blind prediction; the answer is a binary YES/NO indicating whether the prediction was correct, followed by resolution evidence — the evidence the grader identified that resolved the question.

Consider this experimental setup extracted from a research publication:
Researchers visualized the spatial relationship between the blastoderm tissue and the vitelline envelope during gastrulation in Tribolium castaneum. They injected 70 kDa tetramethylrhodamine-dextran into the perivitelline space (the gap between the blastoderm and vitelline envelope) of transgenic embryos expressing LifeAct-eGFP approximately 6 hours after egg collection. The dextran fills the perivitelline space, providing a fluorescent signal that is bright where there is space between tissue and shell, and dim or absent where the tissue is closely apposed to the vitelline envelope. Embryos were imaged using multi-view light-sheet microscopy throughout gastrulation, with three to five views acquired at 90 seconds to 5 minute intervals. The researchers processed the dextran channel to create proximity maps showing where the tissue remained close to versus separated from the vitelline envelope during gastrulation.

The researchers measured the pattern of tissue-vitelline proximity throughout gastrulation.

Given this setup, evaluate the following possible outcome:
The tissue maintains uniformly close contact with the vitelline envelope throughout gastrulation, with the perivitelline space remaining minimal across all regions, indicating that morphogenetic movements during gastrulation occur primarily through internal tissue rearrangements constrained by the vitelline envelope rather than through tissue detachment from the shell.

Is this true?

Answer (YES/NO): NO